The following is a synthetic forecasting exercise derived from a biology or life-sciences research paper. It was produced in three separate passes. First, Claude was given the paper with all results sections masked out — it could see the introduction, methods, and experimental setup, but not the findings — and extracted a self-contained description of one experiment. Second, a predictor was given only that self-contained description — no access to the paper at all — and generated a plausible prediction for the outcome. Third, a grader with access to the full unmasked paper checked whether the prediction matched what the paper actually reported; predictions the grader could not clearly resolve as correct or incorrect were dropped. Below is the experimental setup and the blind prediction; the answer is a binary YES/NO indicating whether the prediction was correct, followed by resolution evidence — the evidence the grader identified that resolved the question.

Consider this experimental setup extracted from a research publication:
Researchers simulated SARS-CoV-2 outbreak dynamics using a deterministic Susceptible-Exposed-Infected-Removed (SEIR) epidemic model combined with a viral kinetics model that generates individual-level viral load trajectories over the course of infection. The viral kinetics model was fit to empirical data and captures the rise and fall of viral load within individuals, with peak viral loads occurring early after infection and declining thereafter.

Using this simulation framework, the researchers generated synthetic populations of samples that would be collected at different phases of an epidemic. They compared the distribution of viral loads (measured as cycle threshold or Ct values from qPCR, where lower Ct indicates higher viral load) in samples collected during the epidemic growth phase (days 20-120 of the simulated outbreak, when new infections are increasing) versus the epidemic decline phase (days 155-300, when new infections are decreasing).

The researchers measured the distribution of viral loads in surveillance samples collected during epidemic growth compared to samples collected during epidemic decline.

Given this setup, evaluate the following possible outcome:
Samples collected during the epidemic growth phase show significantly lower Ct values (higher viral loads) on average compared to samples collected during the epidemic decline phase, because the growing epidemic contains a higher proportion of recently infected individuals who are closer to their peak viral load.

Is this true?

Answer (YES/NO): YES